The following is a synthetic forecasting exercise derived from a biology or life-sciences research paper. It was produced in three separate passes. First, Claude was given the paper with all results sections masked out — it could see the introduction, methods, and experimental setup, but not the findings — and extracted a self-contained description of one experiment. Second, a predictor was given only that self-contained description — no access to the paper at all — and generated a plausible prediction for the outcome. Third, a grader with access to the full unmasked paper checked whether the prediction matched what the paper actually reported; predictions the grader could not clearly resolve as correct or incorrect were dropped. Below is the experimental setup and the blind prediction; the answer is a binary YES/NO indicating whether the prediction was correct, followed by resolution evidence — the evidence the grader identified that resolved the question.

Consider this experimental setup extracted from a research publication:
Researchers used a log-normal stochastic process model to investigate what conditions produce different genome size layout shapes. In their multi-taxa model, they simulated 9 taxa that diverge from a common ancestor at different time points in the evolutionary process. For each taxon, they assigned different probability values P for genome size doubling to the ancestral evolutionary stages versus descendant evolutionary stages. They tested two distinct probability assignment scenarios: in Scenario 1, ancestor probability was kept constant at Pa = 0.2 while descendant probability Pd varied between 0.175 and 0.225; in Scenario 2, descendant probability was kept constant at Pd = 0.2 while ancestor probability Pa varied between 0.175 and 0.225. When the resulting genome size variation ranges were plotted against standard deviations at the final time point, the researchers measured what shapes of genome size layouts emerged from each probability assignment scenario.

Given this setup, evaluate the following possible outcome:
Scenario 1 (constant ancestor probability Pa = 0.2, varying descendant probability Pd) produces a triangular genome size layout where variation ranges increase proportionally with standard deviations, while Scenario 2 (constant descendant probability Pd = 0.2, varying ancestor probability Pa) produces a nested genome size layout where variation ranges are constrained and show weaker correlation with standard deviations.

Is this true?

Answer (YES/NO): NO